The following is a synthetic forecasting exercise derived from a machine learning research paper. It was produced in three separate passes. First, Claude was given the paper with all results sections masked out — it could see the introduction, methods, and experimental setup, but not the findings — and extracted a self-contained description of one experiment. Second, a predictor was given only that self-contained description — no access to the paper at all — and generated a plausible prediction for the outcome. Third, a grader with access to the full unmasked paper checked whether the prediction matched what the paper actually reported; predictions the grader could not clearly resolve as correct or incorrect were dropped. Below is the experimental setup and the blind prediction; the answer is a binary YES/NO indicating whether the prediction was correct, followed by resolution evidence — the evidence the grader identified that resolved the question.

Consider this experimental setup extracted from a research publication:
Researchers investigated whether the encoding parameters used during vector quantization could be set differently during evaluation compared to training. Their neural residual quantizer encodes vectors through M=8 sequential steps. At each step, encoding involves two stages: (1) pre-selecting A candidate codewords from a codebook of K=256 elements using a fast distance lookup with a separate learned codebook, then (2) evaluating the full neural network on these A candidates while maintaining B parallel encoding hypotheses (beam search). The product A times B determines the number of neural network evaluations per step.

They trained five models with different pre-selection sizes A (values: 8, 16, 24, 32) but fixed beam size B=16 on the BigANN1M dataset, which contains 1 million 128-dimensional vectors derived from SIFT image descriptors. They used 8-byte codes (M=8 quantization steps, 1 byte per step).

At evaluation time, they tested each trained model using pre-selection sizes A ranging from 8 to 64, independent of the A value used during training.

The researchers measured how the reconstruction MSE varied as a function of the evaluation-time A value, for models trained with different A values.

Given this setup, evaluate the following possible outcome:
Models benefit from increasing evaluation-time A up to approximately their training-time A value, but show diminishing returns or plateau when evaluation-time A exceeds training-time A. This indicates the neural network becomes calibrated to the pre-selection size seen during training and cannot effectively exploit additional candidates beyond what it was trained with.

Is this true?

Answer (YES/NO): NO